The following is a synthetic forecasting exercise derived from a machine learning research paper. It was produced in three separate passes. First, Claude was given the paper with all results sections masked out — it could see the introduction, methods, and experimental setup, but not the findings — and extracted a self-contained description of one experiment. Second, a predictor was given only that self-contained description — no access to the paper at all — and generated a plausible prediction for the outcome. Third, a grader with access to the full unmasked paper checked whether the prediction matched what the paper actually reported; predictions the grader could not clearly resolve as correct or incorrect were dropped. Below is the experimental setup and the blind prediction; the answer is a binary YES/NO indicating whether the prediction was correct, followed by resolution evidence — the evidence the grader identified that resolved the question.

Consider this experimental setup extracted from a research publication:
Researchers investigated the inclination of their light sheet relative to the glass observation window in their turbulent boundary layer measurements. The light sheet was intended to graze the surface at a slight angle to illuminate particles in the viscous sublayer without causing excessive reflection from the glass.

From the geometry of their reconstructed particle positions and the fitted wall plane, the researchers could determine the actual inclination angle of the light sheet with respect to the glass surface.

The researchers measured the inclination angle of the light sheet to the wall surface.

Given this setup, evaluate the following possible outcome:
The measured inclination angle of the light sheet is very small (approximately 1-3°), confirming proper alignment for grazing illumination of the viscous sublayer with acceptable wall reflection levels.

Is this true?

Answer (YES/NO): NO